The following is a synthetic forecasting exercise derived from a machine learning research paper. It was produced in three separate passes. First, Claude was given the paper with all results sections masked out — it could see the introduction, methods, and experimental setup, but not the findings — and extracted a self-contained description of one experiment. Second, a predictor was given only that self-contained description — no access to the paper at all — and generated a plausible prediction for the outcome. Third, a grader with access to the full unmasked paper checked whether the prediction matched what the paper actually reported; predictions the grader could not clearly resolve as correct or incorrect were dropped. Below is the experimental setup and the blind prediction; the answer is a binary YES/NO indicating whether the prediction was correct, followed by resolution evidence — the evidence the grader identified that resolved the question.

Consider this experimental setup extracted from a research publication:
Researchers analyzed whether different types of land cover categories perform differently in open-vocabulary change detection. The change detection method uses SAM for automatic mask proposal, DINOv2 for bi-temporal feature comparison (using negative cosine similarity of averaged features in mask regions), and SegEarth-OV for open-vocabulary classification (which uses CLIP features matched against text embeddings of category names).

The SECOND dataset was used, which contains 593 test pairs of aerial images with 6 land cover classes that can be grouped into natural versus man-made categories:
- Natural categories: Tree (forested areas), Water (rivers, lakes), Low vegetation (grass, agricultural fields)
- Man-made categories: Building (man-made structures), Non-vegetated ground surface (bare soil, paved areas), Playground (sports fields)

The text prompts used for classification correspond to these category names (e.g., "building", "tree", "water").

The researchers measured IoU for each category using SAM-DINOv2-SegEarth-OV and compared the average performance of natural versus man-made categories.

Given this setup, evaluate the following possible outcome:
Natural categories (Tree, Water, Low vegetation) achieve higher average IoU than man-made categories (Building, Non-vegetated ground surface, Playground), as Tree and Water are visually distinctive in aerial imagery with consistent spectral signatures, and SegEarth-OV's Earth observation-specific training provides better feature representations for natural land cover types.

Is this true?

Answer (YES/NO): NO